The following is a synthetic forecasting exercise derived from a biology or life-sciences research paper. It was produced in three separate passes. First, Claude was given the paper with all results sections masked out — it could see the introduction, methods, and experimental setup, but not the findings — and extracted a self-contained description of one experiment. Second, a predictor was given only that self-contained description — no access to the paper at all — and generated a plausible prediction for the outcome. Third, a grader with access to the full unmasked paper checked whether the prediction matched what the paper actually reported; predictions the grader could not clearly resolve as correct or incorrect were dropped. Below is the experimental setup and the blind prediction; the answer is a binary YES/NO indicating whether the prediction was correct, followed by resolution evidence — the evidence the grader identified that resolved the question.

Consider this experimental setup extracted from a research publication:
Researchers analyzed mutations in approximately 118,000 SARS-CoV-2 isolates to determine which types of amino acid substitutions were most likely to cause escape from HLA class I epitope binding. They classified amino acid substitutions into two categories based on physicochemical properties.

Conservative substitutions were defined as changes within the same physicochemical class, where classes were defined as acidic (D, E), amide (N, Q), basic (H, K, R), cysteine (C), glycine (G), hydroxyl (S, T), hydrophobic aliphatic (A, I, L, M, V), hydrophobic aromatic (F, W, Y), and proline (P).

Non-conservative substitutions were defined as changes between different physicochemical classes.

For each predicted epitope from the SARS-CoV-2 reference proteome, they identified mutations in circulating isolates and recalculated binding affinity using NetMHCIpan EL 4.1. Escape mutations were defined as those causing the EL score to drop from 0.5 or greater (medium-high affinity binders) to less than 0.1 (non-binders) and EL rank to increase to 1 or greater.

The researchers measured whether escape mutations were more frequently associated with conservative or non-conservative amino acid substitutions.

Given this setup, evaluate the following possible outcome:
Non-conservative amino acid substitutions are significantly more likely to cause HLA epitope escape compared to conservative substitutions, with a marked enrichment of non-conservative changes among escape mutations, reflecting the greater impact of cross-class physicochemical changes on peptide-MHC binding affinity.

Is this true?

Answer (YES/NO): YES